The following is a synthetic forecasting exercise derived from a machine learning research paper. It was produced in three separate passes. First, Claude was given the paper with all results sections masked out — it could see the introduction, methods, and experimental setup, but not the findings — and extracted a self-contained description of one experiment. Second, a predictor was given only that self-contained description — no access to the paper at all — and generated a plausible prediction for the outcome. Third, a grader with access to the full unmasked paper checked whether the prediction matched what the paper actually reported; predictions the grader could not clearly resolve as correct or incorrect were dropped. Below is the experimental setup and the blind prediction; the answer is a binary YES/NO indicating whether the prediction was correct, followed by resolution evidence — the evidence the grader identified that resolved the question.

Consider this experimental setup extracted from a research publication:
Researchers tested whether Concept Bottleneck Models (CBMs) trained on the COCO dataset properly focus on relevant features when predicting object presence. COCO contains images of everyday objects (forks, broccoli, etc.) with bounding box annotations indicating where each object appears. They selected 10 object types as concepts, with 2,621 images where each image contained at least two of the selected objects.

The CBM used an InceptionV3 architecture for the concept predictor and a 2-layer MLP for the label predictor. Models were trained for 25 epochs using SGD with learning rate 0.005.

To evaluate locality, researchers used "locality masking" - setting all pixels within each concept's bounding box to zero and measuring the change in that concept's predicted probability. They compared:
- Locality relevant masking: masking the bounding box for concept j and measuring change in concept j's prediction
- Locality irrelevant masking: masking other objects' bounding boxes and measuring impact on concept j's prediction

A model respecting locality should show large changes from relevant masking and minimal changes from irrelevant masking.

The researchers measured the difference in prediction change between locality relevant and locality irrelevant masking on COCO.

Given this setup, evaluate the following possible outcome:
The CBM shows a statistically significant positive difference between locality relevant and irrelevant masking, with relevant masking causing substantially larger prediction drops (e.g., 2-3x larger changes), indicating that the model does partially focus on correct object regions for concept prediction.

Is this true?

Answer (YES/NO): NO